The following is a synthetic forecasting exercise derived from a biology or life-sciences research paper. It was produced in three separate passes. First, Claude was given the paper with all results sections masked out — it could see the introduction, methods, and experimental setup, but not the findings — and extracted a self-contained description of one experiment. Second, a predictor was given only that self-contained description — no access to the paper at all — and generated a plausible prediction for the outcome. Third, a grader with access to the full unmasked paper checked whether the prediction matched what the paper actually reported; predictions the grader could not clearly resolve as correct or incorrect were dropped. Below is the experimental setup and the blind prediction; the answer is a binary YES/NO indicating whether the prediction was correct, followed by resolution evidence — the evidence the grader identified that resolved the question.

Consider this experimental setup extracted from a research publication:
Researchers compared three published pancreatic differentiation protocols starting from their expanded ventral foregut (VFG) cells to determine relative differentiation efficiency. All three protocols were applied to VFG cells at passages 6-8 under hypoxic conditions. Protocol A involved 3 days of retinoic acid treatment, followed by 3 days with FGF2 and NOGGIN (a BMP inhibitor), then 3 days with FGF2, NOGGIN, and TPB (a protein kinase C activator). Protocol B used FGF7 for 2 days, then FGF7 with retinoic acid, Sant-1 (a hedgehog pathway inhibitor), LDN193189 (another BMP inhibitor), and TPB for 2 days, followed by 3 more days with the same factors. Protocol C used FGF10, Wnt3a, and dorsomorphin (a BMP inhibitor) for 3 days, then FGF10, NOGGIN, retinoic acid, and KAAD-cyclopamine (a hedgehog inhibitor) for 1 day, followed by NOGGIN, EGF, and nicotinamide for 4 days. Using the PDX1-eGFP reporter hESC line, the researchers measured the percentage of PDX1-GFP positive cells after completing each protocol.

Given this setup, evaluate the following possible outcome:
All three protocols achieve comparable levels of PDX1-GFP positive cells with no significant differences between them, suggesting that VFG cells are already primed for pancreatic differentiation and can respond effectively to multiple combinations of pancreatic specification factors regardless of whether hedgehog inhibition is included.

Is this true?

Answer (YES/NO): NO